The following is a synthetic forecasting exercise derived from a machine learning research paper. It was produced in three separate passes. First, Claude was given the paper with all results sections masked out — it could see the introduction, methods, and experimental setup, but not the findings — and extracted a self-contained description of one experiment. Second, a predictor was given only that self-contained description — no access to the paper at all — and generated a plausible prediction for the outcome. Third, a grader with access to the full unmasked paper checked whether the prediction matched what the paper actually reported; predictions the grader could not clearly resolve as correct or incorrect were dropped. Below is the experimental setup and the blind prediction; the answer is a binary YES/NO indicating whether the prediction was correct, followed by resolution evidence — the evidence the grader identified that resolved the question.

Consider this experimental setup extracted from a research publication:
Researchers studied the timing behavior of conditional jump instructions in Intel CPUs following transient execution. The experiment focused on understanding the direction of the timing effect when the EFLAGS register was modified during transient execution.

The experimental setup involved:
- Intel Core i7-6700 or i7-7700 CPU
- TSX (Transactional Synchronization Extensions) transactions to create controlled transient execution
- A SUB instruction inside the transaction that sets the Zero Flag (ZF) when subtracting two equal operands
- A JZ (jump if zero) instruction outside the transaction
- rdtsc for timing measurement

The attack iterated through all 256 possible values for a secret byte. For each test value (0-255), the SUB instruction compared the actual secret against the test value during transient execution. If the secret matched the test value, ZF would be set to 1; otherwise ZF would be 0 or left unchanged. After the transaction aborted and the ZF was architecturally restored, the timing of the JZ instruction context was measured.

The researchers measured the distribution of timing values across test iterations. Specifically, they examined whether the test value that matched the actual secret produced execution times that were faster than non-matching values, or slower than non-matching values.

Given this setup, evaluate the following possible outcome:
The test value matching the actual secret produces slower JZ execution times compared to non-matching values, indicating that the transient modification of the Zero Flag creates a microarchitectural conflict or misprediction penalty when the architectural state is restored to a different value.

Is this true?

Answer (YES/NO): YES